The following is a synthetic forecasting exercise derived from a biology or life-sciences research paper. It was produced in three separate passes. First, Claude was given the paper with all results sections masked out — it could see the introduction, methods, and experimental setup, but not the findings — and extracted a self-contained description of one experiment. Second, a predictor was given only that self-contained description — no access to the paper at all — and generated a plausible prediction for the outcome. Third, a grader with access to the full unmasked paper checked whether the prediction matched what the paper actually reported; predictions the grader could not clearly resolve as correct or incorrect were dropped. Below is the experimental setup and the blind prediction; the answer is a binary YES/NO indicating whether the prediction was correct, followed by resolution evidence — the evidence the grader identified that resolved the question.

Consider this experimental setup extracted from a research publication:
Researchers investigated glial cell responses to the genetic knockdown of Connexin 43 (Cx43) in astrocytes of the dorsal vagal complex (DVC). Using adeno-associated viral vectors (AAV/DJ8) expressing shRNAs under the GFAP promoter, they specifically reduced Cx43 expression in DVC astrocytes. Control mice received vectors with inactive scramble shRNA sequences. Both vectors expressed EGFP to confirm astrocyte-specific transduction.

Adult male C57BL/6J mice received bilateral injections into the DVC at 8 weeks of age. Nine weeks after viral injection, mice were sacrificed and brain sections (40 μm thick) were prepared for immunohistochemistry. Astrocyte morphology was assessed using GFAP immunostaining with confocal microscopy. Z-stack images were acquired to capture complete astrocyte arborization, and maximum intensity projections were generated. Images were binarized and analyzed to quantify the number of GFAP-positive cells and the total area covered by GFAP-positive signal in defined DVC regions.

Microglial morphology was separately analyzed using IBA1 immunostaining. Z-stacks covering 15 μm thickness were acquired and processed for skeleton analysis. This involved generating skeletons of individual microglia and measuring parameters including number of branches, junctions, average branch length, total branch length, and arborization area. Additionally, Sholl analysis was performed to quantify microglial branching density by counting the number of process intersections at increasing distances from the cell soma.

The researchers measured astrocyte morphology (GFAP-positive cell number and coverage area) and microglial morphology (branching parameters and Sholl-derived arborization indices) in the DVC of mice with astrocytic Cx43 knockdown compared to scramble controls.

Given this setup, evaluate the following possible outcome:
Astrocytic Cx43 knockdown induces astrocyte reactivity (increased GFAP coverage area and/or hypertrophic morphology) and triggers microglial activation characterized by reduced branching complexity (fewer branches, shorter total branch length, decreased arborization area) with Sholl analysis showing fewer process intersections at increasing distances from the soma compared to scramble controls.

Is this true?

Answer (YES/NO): NO